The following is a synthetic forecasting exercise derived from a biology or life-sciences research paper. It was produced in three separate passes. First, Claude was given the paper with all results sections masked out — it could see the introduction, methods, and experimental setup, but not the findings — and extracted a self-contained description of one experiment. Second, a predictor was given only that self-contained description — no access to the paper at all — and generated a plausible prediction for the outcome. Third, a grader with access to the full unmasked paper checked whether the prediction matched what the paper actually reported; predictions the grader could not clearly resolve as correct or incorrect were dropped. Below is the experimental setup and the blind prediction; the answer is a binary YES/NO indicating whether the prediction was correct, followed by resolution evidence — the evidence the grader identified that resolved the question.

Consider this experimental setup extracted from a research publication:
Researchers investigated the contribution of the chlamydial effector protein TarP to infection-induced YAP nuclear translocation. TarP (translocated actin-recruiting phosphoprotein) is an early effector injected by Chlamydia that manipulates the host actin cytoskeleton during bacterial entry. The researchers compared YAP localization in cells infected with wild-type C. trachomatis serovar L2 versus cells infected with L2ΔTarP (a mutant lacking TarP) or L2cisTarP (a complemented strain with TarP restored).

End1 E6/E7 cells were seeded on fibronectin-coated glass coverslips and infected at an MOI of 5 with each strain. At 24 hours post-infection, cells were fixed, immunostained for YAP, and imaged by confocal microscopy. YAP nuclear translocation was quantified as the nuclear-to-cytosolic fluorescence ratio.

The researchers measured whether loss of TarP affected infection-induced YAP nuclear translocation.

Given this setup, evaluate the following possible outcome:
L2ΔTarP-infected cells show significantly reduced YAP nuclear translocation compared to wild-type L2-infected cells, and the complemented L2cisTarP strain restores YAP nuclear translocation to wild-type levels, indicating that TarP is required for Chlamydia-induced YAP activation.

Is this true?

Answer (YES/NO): NO